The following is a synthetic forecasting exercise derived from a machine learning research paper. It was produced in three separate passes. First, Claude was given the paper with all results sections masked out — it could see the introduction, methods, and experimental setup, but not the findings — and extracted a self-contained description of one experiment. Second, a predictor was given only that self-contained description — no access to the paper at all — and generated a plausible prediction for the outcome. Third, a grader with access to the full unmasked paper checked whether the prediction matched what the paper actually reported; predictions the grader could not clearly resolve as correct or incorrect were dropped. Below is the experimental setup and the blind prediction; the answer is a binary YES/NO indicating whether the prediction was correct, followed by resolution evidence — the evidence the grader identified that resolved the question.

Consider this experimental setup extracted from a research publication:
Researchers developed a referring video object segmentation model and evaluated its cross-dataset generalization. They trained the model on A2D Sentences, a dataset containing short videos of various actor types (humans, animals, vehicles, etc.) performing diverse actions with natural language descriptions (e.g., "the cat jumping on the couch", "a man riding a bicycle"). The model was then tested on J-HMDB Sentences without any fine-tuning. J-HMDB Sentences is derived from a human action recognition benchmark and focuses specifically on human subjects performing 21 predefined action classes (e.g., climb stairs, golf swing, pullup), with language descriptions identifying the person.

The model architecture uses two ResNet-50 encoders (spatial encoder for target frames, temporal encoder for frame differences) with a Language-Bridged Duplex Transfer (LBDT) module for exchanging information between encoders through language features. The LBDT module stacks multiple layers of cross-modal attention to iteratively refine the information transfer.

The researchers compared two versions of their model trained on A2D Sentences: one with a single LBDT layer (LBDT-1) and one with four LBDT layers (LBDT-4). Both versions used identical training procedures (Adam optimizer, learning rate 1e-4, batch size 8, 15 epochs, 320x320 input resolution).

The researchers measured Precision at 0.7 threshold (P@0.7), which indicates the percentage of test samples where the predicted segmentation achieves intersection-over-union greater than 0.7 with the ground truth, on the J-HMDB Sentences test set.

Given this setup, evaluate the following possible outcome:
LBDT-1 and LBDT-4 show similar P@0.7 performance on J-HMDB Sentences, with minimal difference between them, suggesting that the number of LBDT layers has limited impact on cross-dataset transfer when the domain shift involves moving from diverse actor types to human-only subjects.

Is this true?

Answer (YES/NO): NO